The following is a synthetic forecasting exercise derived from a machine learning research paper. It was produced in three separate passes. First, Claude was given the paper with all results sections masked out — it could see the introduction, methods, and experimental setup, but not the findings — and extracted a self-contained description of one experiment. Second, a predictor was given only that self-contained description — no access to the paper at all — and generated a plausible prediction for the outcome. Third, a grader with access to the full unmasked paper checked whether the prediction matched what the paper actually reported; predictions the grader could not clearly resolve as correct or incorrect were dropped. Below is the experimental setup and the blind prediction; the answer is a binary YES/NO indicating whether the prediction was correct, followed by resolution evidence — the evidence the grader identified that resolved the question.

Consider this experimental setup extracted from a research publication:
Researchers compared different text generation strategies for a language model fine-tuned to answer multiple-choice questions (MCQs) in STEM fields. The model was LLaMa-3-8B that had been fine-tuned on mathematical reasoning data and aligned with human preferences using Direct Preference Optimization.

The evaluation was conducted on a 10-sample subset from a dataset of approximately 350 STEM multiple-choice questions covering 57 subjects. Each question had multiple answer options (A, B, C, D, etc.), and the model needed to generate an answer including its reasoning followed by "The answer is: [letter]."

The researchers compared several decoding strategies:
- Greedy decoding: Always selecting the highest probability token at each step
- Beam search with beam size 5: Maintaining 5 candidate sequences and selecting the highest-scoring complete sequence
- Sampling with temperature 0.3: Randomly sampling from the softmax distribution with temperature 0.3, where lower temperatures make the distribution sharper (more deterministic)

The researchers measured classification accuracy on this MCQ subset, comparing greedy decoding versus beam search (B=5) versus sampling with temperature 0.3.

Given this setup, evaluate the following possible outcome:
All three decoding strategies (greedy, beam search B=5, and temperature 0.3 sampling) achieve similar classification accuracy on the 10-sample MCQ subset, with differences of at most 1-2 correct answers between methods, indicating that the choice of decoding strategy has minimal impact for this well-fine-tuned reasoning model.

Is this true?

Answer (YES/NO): NO